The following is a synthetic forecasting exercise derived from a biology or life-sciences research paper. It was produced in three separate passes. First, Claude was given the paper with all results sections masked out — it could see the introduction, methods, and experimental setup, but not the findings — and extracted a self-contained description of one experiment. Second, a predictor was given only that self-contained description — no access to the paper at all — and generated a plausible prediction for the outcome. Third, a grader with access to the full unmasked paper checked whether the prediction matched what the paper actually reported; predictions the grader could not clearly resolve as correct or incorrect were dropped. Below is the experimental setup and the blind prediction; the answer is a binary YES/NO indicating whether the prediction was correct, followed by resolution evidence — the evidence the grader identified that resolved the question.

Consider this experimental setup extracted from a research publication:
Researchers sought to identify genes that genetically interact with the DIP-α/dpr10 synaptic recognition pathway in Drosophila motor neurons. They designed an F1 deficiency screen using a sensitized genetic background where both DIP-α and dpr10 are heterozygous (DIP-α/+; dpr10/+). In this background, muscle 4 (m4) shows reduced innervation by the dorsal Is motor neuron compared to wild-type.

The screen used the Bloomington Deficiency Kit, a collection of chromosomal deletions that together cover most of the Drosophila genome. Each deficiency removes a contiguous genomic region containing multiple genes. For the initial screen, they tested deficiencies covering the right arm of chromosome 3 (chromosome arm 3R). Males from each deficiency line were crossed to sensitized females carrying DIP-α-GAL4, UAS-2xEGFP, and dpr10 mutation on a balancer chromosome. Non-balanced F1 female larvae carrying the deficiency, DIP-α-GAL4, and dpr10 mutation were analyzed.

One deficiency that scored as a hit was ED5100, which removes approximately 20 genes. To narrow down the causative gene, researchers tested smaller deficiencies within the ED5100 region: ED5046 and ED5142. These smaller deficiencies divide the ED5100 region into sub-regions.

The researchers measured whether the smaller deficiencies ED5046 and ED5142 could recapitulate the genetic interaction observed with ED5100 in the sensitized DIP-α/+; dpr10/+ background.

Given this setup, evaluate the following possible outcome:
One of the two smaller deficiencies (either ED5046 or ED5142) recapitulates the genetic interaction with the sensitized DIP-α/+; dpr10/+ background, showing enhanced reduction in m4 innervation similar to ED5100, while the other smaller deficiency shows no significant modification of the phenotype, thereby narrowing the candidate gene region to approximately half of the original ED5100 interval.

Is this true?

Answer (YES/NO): YES